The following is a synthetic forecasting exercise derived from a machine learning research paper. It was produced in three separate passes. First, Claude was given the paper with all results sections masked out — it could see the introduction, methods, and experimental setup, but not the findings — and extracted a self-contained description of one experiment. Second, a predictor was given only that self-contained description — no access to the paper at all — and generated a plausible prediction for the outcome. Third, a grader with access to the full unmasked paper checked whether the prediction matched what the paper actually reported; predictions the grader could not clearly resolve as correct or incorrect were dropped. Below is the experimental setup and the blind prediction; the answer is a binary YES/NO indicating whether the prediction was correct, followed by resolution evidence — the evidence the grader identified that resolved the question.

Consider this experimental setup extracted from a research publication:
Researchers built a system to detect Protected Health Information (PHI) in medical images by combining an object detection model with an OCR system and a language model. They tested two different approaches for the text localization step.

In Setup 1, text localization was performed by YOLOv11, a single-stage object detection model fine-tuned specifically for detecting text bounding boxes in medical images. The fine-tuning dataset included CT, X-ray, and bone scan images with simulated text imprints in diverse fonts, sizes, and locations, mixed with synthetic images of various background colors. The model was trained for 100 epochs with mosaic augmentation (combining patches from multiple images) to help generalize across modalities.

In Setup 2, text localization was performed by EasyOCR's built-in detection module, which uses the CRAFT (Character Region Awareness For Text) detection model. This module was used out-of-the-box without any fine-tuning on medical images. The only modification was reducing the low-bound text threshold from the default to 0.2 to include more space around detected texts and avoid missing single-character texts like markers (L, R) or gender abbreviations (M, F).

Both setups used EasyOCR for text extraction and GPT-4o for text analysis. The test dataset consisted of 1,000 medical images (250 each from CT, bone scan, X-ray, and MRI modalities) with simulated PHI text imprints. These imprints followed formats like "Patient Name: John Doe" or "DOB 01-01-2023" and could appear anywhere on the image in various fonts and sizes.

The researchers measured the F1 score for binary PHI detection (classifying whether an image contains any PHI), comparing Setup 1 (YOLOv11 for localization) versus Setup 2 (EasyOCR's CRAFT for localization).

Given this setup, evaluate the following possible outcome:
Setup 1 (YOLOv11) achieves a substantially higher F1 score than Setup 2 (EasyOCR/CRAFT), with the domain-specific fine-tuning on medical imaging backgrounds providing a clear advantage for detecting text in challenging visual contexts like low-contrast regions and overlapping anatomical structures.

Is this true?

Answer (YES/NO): NO